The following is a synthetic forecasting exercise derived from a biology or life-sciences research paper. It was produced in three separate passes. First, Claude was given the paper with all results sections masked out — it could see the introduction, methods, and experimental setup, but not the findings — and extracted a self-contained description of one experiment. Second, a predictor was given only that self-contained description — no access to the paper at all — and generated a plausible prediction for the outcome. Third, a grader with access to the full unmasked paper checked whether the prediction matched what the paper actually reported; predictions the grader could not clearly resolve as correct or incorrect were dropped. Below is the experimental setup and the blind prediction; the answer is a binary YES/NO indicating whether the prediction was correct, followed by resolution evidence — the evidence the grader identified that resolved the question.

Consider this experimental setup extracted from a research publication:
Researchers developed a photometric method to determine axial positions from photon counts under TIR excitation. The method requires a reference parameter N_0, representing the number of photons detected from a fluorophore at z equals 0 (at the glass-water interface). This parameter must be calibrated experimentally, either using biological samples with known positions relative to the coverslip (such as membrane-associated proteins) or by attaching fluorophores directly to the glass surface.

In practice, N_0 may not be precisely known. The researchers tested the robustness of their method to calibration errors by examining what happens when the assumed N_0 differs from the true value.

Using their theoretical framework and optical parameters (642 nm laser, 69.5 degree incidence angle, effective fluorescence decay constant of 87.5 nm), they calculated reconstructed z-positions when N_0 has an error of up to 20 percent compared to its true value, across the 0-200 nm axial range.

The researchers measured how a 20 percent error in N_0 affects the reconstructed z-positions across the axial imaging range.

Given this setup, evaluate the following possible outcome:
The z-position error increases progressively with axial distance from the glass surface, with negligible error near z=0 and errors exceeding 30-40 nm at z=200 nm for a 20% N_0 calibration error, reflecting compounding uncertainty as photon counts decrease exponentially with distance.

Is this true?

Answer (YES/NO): NO